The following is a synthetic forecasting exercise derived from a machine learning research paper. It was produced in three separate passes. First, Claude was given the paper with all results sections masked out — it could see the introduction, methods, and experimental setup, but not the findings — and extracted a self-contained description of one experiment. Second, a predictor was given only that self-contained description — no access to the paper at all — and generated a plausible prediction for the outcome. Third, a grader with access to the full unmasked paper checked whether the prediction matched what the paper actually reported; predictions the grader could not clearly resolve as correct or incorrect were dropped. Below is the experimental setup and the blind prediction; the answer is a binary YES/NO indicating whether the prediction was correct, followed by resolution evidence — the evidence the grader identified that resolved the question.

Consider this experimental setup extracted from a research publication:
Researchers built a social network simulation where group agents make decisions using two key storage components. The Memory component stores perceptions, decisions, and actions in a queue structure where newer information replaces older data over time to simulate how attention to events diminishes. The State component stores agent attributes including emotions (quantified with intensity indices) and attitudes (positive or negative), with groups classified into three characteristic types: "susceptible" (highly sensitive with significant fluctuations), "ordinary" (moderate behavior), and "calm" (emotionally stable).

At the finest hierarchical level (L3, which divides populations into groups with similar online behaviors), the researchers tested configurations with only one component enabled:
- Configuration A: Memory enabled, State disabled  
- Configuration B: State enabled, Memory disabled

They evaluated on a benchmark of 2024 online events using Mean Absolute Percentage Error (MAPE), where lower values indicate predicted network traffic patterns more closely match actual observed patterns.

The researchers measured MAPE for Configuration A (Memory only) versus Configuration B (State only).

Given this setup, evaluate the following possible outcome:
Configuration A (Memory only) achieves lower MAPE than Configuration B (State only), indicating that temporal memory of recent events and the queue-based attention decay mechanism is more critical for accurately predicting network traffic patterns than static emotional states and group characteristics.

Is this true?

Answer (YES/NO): NO